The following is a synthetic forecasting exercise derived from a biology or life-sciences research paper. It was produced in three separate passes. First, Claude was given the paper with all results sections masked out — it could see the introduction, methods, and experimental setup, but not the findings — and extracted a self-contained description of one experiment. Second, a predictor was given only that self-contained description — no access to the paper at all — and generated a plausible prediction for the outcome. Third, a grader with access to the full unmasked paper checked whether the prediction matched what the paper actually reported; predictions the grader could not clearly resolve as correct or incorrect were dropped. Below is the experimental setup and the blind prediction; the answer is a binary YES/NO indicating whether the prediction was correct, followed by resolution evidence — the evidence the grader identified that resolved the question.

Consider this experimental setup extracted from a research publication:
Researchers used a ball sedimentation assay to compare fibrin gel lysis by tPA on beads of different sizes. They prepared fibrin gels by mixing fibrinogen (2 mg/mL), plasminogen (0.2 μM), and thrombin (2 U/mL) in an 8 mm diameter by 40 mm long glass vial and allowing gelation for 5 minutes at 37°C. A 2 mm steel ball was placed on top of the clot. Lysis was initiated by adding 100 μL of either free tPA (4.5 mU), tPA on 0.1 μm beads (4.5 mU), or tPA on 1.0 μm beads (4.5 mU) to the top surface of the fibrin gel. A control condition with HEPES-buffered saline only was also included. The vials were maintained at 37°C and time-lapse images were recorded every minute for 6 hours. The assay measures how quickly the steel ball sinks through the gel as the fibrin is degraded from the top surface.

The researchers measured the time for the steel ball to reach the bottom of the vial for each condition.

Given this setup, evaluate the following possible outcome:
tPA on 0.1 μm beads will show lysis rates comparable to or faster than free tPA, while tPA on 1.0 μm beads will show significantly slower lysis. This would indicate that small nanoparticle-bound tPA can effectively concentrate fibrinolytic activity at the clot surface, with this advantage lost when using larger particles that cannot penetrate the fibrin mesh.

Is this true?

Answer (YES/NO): NO